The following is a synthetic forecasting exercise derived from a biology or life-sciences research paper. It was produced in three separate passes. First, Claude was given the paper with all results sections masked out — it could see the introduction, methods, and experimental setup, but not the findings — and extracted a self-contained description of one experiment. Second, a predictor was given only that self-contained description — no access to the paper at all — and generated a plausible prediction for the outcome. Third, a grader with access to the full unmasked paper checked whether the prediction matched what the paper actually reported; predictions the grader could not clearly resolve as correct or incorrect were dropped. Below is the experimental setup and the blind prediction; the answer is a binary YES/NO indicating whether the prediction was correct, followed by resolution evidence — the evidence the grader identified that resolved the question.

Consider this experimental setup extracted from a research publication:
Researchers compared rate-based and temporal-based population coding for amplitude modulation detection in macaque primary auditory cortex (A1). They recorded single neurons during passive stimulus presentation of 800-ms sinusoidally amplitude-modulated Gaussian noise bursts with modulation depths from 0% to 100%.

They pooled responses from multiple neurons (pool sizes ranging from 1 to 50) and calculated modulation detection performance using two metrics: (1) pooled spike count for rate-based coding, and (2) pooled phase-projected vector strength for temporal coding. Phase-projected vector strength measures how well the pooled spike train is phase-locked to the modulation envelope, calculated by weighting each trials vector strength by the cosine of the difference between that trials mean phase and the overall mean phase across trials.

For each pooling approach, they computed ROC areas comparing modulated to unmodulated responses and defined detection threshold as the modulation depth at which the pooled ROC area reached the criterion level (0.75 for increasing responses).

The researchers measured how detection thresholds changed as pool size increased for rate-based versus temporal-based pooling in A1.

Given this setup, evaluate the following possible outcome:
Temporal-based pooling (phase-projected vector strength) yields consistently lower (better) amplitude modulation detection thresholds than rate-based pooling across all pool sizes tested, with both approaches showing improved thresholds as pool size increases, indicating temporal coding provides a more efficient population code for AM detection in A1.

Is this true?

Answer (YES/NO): NO